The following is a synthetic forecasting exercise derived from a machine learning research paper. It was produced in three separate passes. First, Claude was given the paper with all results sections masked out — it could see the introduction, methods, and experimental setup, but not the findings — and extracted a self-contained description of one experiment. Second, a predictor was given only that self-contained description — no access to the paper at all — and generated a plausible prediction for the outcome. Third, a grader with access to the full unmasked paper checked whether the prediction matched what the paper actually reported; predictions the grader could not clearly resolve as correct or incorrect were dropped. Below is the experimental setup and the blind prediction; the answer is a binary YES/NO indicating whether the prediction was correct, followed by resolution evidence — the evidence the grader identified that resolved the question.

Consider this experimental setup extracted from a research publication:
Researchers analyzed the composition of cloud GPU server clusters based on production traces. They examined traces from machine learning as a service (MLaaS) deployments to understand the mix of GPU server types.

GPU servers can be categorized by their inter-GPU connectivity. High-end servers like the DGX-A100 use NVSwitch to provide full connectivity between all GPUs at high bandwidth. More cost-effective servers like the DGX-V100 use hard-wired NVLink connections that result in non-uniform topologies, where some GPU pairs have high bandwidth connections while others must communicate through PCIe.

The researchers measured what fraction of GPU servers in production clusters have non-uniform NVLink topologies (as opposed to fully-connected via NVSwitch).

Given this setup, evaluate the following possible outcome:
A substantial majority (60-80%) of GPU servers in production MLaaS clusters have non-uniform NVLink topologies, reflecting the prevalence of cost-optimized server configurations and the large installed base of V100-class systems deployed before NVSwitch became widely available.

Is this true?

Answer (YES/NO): NO